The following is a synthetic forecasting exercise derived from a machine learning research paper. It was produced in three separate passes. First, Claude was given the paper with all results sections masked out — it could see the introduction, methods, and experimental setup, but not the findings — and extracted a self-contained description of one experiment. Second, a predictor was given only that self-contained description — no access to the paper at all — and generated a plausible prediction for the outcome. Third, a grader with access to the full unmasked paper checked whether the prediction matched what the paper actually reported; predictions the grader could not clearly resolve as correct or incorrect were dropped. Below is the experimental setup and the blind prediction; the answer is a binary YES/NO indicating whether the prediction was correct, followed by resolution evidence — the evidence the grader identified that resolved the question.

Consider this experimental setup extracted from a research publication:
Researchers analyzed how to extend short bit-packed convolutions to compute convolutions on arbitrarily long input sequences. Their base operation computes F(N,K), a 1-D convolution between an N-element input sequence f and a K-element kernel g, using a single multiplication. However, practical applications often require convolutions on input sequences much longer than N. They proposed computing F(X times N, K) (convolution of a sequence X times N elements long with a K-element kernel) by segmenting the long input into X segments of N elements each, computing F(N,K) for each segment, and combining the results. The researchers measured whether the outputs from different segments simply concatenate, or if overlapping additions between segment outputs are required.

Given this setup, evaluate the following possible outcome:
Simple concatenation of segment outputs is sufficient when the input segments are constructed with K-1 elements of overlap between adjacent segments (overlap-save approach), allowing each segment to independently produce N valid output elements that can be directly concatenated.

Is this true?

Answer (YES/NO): NO